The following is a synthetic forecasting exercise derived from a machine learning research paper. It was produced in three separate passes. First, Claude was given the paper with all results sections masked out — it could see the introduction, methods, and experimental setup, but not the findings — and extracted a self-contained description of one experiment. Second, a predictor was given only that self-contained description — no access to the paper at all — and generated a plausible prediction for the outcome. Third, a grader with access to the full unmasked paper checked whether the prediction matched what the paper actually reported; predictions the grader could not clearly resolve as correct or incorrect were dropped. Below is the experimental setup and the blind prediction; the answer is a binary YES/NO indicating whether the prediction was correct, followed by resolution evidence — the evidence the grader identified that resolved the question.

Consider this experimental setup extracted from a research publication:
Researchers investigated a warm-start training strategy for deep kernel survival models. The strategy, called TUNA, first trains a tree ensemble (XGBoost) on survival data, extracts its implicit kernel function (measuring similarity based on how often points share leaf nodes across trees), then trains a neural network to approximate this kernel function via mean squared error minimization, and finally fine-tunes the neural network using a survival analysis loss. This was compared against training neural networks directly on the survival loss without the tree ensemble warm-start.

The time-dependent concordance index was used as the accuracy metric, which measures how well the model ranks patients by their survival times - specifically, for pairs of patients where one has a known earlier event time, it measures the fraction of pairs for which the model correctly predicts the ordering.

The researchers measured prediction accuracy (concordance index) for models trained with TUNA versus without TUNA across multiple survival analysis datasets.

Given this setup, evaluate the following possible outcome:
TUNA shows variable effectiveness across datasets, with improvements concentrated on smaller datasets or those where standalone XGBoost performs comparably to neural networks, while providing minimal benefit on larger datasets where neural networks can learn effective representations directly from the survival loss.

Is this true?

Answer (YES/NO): NO